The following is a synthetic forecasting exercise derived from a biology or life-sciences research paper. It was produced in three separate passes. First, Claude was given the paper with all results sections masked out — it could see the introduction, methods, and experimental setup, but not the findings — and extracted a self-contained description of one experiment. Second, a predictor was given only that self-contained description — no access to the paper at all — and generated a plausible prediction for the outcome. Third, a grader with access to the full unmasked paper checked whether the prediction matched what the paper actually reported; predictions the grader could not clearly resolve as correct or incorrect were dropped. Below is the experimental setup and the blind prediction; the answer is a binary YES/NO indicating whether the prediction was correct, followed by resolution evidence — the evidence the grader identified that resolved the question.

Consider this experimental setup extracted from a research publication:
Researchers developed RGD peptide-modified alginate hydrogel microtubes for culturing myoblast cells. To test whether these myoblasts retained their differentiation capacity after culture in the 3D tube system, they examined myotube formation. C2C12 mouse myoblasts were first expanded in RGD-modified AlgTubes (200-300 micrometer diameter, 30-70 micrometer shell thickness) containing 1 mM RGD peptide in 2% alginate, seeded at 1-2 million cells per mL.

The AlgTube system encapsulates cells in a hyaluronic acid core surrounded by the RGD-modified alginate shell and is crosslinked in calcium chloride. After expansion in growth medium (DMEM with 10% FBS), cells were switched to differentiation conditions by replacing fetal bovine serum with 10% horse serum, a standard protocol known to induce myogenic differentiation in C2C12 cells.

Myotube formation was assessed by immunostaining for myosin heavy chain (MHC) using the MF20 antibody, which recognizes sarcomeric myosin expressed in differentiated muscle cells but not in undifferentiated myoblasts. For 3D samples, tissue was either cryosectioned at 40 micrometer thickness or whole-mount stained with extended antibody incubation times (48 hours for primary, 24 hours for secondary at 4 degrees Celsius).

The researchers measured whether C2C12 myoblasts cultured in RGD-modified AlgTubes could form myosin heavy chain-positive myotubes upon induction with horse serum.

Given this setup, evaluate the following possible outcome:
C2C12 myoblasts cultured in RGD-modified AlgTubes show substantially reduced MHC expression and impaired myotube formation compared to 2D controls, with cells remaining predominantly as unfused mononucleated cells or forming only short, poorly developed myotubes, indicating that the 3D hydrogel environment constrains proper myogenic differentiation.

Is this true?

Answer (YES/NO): NO